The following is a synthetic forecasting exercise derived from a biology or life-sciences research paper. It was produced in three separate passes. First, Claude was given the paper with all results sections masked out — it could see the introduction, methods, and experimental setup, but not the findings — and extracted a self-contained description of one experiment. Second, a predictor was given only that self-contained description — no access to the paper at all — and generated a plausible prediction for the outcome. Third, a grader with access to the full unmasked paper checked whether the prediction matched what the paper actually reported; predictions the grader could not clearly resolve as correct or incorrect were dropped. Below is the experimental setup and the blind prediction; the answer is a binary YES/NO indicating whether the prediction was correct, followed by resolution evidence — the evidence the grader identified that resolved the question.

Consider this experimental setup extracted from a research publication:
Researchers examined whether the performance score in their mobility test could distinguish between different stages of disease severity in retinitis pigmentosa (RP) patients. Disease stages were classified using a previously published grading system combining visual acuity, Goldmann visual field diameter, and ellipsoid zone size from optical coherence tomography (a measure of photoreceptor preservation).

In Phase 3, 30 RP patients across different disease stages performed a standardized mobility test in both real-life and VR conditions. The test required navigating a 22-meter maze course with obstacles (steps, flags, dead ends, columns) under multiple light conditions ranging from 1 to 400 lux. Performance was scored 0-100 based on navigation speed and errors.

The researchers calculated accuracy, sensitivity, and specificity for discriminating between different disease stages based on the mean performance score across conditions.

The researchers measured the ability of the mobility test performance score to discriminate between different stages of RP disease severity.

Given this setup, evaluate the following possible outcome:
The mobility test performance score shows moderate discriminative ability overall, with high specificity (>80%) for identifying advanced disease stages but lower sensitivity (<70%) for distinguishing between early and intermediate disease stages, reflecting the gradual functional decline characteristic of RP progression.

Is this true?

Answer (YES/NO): NO